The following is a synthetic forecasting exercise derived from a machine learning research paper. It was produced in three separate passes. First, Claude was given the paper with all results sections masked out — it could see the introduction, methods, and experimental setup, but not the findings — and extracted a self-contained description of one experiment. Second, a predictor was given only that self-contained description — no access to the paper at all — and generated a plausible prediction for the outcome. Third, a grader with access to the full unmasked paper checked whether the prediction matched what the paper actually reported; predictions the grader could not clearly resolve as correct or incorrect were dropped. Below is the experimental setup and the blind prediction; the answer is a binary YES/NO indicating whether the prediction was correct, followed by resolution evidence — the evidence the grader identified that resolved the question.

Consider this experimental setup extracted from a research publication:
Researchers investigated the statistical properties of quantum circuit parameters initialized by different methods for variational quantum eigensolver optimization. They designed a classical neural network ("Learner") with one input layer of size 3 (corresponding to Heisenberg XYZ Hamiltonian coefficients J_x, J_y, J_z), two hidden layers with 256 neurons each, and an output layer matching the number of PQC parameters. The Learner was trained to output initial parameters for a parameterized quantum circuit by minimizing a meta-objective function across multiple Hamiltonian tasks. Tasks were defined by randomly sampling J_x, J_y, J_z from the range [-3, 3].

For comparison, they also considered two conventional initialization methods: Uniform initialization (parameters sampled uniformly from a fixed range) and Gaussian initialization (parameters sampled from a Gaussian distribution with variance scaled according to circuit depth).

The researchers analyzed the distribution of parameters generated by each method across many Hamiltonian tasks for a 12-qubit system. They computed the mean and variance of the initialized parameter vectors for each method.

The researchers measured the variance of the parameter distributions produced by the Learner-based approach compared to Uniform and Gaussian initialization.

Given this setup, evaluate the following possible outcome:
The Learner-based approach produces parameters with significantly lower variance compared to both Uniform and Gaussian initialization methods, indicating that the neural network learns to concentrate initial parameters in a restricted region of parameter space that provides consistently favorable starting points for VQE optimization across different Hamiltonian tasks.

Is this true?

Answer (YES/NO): NO